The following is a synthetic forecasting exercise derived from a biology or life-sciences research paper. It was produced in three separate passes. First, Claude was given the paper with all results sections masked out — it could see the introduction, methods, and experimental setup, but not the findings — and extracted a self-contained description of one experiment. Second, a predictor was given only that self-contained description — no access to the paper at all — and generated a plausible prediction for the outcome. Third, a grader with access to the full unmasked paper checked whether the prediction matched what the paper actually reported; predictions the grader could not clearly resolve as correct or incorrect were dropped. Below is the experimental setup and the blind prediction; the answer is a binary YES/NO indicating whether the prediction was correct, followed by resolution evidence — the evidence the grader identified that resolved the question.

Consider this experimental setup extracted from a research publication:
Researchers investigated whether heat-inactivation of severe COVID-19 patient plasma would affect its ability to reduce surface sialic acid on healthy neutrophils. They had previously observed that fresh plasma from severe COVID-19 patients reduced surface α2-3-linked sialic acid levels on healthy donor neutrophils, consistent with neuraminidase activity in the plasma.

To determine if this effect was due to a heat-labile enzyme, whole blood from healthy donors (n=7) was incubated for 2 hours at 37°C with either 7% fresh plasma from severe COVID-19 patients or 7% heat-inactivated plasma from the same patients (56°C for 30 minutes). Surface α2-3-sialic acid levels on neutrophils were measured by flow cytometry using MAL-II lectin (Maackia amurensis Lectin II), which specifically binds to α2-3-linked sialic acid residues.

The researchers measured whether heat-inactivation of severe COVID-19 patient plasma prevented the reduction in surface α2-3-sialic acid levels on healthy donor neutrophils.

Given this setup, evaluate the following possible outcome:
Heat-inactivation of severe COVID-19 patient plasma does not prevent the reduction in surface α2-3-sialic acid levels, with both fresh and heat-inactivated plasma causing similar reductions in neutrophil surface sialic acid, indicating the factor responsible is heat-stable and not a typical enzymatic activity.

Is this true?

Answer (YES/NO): NO